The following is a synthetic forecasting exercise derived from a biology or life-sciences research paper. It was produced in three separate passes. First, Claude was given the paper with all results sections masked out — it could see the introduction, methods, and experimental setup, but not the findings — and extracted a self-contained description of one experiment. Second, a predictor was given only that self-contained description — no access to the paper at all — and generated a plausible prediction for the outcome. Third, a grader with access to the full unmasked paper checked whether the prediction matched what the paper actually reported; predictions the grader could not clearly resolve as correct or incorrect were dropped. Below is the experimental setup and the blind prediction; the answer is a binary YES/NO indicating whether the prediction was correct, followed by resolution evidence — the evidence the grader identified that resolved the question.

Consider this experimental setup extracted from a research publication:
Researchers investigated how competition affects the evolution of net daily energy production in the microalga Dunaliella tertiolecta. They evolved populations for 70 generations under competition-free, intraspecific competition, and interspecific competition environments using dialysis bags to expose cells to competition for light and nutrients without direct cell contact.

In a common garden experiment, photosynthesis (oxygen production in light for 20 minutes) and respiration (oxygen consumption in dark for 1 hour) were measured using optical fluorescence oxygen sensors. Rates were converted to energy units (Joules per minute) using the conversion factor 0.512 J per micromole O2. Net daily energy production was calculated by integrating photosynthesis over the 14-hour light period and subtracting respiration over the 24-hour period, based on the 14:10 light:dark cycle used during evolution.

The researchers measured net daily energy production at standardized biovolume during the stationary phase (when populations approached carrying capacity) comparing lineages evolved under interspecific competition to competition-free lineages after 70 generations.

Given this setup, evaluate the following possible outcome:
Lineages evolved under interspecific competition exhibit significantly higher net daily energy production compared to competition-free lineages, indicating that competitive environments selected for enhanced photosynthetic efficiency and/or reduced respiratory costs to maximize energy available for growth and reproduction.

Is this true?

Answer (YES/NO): NO